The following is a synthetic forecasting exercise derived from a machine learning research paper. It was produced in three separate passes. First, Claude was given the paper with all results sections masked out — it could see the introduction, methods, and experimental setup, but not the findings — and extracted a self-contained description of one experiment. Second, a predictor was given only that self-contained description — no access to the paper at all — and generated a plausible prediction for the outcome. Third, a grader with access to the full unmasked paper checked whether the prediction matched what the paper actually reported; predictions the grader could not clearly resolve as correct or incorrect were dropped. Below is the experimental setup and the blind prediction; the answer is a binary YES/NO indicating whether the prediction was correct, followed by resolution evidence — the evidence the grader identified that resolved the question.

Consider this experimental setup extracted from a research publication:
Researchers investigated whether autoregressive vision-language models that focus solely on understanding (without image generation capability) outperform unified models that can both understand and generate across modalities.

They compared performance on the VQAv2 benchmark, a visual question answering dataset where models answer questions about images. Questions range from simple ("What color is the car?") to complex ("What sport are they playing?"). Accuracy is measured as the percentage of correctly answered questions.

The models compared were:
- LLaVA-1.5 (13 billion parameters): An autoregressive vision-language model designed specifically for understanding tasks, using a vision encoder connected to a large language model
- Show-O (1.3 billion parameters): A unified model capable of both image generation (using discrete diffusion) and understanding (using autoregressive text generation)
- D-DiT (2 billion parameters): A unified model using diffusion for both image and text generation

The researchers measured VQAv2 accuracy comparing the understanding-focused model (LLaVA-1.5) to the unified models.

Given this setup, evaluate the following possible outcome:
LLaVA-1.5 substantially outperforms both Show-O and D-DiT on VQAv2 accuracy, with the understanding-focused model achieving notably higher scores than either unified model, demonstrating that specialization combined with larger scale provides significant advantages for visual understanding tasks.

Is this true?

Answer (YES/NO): YES